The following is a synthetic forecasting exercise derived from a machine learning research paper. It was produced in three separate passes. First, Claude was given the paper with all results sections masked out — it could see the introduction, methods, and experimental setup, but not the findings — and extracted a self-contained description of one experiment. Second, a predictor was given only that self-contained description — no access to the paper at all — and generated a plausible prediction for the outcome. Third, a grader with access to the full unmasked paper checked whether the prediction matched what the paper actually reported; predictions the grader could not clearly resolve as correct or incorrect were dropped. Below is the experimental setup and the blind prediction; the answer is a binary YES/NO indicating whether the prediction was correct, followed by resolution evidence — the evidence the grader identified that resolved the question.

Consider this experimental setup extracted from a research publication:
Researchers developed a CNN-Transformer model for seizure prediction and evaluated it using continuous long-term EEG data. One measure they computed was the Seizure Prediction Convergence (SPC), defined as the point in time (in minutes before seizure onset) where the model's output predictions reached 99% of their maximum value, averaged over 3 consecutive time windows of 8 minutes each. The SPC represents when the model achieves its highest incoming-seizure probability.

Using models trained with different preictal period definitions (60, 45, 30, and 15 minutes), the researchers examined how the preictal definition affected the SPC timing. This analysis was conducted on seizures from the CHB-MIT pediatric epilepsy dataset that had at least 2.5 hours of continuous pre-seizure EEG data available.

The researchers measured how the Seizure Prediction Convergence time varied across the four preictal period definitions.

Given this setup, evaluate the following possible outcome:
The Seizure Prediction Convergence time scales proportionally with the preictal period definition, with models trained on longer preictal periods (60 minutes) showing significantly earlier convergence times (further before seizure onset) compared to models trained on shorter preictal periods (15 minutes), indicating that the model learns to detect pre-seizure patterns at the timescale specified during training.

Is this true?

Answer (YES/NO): YES